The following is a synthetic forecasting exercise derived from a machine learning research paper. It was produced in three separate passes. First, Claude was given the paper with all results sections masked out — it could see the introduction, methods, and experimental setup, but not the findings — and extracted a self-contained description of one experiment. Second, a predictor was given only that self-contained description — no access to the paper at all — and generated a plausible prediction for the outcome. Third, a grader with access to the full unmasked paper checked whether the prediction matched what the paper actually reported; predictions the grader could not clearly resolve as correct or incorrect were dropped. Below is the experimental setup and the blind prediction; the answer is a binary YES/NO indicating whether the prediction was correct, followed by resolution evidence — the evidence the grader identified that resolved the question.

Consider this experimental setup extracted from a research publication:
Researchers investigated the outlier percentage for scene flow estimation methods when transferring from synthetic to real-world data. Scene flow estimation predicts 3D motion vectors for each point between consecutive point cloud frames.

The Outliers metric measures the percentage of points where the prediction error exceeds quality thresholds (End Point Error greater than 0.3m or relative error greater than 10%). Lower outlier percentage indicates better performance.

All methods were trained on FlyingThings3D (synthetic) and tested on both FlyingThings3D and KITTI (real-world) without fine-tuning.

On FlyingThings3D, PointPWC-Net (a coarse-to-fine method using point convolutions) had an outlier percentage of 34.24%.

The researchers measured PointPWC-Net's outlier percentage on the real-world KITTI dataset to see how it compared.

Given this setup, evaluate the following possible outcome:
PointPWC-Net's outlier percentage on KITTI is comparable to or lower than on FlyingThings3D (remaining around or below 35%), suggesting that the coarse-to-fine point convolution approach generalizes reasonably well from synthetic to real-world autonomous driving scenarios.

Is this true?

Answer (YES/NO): YES